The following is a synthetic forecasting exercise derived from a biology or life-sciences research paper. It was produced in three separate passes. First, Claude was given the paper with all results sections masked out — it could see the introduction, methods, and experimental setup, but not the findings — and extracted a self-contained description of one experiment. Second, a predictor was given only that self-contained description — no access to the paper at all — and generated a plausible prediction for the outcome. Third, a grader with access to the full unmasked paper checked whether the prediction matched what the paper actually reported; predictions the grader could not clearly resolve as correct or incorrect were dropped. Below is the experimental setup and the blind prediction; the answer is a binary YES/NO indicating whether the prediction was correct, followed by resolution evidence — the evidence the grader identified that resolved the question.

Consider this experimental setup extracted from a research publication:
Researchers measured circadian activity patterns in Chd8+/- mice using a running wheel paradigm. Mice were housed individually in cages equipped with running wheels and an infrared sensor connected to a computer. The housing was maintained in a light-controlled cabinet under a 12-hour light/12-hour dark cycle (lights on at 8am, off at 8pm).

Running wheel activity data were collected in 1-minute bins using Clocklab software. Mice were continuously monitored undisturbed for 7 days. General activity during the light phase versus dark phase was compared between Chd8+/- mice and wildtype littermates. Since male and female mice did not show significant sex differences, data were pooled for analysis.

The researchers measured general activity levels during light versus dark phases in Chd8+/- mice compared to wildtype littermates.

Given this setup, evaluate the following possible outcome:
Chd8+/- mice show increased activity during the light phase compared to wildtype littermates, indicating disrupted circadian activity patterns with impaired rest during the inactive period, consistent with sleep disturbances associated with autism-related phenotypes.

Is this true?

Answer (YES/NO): NO